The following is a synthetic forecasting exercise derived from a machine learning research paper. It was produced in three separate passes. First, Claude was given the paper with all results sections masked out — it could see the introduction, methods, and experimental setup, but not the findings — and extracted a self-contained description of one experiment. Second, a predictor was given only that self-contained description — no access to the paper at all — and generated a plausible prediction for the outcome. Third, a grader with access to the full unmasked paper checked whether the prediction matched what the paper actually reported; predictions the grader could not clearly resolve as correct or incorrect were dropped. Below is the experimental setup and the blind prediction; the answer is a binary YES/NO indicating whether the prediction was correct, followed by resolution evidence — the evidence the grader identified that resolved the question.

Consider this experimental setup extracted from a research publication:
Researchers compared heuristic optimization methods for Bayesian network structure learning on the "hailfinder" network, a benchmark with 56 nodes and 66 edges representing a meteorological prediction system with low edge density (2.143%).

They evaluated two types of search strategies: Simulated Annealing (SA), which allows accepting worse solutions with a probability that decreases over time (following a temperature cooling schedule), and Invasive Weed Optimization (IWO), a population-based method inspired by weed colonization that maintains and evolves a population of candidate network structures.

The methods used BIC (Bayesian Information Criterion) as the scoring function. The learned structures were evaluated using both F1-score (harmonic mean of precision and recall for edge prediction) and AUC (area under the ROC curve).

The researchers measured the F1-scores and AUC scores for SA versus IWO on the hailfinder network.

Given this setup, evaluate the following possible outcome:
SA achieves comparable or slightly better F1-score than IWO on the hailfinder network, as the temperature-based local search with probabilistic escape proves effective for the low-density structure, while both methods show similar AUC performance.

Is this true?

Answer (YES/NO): NO